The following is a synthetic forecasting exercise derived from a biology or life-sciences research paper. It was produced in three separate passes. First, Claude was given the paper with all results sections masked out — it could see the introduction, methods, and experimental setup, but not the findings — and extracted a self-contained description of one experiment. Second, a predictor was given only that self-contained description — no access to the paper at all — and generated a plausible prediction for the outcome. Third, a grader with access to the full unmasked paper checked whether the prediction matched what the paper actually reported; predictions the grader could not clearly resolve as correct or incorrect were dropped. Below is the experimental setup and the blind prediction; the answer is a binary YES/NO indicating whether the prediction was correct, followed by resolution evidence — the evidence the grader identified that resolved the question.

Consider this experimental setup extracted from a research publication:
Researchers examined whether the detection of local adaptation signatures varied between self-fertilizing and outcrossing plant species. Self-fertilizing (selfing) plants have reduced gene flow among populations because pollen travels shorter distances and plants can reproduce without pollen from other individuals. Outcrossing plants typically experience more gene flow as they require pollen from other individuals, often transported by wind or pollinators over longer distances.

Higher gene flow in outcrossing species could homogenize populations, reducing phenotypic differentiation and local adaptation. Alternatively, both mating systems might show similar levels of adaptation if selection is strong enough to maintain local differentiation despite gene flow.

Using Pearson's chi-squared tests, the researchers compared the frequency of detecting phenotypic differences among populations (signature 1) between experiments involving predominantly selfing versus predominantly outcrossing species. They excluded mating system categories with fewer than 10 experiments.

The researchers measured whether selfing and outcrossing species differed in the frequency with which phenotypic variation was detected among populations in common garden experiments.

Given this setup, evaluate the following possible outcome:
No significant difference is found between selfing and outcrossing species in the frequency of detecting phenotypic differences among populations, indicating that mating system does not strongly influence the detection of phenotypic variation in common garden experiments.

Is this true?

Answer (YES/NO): YES